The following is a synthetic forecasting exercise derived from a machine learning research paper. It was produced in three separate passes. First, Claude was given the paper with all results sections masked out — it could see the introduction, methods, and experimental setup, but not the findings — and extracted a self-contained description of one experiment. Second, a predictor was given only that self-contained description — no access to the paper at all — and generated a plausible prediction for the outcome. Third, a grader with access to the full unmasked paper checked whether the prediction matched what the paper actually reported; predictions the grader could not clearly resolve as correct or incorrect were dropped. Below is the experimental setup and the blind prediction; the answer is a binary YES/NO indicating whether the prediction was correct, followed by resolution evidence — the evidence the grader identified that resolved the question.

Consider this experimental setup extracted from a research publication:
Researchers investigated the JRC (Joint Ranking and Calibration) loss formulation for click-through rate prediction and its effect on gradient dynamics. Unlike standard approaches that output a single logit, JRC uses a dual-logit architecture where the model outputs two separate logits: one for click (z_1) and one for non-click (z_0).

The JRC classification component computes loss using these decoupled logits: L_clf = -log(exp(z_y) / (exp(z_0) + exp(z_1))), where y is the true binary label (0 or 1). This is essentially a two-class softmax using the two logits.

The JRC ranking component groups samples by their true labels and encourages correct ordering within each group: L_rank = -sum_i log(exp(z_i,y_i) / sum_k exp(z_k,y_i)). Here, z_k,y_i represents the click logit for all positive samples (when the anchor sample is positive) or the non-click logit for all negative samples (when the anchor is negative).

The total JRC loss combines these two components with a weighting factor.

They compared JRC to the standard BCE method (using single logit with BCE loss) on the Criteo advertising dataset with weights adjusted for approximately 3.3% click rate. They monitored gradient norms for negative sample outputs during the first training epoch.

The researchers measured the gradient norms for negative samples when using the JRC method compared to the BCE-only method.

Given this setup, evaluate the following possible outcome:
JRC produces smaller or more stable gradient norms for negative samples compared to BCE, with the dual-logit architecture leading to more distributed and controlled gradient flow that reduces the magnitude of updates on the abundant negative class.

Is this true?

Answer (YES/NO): NO